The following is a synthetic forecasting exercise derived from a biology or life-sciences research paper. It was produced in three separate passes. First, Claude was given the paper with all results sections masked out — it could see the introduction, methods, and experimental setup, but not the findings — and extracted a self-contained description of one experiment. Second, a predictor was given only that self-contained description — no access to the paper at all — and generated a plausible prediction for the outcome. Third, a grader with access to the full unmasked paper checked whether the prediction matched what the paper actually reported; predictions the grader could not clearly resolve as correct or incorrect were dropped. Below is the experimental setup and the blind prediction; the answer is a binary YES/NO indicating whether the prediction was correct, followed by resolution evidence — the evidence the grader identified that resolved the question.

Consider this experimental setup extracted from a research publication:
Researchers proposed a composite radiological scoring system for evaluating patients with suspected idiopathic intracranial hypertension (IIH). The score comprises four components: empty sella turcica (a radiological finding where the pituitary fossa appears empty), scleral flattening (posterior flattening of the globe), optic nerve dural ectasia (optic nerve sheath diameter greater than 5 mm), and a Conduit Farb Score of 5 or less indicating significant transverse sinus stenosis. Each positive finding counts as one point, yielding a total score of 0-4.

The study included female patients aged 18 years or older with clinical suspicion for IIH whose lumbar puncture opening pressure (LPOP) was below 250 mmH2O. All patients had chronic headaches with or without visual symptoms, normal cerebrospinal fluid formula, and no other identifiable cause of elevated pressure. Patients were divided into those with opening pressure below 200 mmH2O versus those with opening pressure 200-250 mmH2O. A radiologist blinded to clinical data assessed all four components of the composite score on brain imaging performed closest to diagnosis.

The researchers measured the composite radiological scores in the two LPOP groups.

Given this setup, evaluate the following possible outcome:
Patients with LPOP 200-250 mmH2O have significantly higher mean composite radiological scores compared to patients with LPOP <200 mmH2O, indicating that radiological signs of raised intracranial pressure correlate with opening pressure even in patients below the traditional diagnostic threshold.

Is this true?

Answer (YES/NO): YES